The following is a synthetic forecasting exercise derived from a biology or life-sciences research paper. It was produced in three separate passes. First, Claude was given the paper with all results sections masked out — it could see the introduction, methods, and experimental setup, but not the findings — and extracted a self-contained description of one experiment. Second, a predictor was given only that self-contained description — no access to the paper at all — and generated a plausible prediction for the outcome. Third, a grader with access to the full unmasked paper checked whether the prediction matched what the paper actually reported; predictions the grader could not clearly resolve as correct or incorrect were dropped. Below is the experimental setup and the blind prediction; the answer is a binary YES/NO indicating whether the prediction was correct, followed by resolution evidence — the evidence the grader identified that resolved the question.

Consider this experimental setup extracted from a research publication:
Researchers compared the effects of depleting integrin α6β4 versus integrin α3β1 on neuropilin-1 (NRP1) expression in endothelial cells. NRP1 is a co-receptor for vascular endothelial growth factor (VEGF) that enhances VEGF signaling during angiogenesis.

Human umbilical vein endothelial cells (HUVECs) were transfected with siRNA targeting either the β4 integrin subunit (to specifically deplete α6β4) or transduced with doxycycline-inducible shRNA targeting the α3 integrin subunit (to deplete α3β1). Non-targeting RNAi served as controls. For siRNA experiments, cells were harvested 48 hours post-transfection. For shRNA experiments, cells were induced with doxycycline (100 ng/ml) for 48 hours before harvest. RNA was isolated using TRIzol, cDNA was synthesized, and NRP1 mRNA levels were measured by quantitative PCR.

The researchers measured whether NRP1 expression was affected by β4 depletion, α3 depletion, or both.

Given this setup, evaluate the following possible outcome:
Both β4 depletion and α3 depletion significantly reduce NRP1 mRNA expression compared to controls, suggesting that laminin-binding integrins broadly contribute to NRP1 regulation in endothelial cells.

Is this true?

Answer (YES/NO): YES